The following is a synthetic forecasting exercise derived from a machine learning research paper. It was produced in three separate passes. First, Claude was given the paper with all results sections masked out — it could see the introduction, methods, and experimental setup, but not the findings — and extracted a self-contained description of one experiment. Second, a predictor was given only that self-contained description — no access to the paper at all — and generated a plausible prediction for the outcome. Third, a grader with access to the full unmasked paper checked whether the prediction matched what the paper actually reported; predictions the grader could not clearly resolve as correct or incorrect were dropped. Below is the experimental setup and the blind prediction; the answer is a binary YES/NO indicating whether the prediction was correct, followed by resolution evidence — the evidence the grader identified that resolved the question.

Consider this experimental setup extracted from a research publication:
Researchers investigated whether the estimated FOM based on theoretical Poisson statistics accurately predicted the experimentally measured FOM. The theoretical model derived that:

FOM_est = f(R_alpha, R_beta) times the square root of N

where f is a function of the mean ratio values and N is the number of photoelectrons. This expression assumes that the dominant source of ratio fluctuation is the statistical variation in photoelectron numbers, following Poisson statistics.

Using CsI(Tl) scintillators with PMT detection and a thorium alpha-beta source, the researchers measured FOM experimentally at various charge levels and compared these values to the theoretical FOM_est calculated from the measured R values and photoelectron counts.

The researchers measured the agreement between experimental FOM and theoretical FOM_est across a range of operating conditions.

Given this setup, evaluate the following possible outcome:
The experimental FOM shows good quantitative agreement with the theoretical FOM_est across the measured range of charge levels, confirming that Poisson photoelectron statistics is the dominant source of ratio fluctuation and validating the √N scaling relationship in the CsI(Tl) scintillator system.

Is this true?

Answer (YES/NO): NO